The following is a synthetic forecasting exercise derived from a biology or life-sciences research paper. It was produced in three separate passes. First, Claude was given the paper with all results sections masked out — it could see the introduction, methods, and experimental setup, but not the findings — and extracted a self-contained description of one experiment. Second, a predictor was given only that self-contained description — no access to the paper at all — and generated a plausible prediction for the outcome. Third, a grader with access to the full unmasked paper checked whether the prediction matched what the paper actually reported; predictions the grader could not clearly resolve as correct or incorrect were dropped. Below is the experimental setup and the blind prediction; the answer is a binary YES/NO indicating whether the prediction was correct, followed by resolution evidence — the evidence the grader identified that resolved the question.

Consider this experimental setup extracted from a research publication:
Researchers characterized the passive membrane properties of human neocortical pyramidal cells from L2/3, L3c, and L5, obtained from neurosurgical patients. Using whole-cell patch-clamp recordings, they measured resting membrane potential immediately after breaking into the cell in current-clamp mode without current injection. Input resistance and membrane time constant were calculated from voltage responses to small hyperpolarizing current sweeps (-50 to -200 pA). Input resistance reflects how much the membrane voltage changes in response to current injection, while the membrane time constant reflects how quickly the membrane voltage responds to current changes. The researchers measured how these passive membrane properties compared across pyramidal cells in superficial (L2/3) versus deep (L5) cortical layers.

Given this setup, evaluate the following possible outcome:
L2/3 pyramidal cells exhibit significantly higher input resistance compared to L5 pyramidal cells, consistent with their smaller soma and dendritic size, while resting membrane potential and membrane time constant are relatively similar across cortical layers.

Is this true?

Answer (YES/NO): NO